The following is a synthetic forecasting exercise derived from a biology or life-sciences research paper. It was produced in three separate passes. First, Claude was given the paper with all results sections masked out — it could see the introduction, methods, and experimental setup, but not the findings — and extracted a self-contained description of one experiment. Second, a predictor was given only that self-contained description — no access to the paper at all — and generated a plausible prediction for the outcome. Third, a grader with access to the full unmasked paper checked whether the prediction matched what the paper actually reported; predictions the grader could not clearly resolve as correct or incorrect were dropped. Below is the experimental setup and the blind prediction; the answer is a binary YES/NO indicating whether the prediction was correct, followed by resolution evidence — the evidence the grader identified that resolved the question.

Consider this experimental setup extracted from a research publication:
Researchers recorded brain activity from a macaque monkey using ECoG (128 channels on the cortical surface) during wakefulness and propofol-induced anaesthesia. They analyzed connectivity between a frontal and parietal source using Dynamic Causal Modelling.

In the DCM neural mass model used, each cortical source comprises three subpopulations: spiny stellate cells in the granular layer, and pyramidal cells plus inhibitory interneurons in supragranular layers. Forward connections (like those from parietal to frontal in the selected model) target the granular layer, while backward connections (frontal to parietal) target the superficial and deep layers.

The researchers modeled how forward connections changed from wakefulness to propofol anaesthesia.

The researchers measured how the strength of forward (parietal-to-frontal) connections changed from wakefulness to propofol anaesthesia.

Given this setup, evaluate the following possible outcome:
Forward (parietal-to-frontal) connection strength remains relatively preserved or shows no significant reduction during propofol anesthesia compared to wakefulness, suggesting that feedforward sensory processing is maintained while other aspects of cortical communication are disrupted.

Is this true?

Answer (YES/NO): NO